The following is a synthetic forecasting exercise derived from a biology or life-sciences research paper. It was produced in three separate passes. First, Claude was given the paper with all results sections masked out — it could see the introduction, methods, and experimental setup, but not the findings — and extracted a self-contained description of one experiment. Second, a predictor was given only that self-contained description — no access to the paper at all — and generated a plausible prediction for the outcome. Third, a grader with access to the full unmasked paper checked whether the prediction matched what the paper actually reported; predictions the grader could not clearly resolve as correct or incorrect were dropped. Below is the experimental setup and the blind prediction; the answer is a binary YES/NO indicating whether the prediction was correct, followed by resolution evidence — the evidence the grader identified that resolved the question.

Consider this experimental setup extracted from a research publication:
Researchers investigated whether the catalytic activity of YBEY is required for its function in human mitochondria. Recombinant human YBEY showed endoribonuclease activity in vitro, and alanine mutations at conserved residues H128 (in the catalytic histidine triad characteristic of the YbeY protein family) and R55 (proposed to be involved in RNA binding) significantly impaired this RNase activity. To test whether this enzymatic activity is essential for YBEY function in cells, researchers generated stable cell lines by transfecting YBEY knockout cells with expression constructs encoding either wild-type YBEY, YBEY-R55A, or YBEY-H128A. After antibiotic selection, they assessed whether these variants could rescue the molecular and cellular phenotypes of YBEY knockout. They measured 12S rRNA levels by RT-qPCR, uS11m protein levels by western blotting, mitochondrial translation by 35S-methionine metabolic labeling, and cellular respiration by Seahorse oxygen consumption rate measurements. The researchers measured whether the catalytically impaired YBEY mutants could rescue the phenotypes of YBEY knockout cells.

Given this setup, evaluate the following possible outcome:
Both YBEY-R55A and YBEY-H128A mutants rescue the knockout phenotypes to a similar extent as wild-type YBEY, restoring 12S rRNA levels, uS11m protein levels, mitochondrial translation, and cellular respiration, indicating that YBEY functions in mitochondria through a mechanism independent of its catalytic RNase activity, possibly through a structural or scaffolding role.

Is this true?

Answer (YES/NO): YES